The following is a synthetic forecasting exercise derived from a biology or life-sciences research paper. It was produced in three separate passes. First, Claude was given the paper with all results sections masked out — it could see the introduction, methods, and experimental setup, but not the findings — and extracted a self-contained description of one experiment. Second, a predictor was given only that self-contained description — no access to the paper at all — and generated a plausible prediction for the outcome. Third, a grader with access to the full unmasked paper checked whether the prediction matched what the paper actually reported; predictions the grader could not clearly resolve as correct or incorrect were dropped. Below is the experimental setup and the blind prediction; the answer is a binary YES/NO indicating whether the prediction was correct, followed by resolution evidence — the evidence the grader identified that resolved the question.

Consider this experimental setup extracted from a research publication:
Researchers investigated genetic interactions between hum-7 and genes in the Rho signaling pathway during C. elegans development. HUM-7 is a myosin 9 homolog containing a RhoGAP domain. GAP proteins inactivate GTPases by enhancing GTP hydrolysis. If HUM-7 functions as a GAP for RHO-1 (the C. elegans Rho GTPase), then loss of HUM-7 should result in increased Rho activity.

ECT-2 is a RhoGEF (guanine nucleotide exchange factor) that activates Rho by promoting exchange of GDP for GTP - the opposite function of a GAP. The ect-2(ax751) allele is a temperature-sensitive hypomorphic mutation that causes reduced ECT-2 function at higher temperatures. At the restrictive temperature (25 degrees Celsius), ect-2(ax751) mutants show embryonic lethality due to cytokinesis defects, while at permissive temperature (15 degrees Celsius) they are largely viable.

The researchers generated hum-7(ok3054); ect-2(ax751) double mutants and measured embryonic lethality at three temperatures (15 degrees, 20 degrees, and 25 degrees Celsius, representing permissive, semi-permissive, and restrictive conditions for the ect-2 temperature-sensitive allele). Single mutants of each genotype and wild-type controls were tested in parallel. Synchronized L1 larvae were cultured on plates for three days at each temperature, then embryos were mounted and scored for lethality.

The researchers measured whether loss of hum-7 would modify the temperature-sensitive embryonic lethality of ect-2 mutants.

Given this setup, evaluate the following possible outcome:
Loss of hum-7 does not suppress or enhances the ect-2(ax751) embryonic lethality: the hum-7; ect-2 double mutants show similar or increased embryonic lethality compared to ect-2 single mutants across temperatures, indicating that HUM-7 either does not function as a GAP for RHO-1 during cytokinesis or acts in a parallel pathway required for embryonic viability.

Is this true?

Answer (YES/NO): NO